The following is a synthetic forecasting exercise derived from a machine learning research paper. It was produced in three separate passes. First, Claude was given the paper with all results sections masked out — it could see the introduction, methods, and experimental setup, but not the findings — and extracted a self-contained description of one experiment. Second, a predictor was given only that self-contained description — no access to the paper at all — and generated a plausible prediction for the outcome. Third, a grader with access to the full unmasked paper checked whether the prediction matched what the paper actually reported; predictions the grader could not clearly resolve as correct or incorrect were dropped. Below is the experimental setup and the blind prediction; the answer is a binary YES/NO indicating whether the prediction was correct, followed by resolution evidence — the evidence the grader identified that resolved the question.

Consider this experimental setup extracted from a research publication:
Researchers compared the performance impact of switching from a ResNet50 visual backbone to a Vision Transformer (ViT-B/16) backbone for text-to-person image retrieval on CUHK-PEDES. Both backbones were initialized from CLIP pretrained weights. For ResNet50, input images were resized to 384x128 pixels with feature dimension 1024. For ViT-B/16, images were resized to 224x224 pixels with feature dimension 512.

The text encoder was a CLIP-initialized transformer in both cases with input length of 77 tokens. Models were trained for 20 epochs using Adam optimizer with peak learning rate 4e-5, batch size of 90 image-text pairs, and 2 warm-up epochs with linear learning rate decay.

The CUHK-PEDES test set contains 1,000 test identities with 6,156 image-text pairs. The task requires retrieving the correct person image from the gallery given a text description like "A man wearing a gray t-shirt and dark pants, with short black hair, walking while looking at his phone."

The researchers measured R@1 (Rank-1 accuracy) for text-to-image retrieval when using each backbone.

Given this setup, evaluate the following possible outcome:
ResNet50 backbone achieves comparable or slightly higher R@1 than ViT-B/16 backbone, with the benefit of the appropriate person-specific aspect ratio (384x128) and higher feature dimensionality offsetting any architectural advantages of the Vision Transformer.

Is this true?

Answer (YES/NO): NO